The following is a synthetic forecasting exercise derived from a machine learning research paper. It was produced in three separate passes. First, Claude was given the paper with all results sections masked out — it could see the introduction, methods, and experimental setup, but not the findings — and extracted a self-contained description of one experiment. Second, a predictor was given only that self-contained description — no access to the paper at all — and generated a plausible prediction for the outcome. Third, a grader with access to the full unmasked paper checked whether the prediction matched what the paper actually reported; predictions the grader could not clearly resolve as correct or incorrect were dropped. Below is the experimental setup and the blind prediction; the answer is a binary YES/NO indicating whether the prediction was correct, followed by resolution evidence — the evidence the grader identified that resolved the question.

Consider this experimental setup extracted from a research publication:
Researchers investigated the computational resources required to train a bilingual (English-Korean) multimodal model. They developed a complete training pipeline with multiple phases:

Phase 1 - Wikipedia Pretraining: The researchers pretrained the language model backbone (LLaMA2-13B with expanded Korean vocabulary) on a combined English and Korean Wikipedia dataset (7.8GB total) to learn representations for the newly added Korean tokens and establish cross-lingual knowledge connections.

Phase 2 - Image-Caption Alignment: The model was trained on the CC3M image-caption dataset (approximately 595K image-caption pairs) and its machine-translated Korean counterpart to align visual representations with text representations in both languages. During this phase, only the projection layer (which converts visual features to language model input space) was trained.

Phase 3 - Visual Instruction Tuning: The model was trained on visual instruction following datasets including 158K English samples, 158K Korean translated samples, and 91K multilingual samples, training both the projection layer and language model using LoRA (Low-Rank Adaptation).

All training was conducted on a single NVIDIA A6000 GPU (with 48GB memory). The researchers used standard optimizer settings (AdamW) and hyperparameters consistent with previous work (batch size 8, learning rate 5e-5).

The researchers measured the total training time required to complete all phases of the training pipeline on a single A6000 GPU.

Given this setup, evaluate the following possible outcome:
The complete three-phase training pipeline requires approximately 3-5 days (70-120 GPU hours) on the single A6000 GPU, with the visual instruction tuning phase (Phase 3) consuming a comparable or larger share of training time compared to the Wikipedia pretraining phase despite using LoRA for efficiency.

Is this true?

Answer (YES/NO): NO